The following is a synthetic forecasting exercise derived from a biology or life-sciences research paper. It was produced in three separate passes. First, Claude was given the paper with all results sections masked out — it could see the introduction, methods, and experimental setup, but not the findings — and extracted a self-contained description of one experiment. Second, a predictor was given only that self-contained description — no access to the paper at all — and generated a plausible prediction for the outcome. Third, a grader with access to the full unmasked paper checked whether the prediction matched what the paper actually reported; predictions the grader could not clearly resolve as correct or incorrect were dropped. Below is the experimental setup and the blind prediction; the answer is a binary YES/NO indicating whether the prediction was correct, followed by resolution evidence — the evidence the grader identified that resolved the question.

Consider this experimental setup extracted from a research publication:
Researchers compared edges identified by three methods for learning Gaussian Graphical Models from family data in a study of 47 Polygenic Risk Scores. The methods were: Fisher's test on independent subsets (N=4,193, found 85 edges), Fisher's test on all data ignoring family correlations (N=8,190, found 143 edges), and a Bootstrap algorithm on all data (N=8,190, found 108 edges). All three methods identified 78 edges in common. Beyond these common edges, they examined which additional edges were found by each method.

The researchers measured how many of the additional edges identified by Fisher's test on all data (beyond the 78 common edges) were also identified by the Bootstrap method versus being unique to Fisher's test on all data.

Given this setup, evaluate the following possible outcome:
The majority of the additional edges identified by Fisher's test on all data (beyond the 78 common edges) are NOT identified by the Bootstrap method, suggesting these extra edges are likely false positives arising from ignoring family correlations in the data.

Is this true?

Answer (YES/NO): NO